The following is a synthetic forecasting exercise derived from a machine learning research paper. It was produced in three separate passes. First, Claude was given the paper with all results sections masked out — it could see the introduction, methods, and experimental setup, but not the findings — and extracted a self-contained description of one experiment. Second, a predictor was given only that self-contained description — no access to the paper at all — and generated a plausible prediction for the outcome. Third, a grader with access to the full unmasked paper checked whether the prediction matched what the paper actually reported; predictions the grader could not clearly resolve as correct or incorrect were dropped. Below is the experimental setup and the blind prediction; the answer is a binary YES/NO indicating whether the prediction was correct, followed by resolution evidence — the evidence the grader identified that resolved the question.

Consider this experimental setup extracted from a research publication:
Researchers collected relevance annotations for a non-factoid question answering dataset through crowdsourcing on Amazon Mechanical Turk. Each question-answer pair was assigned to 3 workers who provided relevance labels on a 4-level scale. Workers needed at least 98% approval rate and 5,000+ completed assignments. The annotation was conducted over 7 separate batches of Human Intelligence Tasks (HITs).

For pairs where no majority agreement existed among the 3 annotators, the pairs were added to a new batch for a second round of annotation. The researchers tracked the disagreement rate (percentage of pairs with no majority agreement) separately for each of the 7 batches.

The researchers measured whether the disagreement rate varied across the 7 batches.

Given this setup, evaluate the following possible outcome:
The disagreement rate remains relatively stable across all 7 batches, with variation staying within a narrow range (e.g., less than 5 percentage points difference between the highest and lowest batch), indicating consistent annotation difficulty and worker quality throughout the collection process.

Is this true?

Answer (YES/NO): YES